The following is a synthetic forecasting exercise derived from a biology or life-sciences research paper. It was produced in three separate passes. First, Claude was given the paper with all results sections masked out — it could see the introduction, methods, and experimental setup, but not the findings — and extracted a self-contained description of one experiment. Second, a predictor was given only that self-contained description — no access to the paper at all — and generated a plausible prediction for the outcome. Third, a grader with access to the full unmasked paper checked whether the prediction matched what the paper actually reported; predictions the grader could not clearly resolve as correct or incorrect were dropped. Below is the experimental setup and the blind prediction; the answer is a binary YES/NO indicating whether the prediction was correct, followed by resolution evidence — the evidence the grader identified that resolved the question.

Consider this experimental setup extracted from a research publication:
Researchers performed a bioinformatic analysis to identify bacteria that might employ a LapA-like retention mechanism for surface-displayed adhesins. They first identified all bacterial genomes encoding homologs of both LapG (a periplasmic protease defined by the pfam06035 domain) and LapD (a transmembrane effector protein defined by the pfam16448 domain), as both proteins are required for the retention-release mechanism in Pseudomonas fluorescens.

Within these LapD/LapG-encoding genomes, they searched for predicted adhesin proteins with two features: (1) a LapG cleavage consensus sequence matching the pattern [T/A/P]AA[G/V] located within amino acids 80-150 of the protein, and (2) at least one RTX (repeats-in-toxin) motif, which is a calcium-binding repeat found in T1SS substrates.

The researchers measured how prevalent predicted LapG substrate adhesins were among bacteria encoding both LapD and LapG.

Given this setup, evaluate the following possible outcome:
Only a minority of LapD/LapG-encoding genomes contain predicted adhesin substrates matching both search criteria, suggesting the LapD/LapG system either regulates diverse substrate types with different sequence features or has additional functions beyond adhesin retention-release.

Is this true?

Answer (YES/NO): YES